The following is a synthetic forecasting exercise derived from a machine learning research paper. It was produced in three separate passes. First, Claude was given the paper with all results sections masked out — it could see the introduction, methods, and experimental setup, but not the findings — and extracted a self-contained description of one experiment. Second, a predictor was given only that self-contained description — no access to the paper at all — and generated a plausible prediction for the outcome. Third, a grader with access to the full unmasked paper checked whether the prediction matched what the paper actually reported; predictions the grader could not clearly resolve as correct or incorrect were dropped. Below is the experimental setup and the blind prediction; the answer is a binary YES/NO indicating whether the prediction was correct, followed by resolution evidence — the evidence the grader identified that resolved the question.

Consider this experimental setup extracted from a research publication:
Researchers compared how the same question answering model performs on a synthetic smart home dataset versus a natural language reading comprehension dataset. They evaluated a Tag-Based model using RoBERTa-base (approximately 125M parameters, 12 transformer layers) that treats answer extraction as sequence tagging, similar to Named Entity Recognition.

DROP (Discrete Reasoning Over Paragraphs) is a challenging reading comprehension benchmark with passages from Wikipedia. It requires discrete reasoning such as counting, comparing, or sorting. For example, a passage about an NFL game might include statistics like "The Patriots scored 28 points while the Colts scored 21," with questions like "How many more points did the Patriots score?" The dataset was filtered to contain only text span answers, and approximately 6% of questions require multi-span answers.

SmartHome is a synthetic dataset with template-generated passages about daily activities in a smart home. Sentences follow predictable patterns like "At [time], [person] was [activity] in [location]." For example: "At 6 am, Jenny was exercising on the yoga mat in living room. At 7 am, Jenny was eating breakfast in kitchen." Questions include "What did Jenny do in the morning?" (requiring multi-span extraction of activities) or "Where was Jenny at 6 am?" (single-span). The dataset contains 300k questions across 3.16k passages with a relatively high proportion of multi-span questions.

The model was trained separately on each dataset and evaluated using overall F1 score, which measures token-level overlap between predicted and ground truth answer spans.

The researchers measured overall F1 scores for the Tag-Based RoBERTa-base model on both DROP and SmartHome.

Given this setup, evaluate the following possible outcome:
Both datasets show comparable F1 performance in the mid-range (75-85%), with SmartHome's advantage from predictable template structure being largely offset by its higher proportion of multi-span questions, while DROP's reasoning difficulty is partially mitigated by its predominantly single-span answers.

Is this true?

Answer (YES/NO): NO